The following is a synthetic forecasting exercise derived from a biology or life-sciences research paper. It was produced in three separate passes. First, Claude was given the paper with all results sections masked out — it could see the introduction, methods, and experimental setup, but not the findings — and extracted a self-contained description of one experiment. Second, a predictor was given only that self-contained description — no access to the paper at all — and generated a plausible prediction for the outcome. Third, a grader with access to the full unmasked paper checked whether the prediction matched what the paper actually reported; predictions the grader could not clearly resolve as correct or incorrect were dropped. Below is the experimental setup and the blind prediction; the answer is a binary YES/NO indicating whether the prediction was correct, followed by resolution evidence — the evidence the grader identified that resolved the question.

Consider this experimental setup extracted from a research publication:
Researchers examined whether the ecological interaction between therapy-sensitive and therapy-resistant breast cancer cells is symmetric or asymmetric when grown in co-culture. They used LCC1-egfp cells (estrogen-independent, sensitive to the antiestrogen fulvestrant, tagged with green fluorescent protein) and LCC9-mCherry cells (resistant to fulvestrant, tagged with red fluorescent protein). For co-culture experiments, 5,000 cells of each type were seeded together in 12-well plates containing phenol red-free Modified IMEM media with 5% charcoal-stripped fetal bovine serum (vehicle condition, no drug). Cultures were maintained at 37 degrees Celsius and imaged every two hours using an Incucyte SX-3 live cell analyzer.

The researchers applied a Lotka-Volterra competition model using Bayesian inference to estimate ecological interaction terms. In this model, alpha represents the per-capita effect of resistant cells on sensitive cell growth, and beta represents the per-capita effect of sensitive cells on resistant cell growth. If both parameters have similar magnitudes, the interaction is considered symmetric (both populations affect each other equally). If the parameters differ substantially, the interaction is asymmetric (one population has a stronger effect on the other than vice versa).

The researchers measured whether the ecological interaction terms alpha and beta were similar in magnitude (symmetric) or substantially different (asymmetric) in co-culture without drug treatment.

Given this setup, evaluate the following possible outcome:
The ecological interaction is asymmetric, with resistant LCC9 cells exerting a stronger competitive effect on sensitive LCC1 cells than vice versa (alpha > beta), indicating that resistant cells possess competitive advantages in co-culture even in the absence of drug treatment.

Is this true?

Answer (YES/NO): NO